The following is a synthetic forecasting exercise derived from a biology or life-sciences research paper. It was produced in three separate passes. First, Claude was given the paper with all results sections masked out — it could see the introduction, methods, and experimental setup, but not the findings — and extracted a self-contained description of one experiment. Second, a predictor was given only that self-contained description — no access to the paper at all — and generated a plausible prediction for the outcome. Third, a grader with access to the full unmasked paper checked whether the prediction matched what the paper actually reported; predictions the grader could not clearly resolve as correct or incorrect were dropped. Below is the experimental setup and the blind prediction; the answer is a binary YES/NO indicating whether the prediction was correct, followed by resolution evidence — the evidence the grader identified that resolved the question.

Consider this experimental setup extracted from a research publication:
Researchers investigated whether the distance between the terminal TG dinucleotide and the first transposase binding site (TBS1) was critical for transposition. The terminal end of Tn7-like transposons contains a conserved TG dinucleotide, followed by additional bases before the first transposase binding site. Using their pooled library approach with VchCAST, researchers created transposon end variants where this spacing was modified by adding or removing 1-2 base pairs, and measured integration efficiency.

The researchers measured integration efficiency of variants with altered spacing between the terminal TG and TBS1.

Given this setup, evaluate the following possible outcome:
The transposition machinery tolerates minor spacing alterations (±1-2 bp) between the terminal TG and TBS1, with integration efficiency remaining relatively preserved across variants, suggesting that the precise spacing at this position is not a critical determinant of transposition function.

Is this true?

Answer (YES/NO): NO